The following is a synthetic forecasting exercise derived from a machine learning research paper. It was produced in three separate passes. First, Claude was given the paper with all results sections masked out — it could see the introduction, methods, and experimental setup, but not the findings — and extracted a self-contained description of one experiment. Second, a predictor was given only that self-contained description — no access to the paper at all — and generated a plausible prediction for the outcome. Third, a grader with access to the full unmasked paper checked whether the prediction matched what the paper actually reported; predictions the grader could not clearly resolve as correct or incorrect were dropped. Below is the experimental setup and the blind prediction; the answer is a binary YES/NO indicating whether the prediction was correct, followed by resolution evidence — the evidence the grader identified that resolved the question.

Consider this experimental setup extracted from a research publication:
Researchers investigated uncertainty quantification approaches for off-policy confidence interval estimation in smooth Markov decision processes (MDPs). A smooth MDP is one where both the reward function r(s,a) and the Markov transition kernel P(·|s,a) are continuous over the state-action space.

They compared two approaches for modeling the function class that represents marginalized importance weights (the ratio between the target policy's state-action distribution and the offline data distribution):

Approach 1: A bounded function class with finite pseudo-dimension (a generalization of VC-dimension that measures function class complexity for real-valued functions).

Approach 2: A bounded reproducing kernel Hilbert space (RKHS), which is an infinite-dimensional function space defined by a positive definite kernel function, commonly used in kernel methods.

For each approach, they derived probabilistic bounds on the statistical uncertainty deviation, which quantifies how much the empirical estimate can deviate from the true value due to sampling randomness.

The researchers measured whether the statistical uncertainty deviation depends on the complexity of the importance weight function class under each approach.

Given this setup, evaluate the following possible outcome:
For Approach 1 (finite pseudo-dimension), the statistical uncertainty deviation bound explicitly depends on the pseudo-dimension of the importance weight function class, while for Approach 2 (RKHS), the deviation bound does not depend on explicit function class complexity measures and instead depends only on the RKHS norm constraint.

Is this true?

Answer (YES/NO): YES